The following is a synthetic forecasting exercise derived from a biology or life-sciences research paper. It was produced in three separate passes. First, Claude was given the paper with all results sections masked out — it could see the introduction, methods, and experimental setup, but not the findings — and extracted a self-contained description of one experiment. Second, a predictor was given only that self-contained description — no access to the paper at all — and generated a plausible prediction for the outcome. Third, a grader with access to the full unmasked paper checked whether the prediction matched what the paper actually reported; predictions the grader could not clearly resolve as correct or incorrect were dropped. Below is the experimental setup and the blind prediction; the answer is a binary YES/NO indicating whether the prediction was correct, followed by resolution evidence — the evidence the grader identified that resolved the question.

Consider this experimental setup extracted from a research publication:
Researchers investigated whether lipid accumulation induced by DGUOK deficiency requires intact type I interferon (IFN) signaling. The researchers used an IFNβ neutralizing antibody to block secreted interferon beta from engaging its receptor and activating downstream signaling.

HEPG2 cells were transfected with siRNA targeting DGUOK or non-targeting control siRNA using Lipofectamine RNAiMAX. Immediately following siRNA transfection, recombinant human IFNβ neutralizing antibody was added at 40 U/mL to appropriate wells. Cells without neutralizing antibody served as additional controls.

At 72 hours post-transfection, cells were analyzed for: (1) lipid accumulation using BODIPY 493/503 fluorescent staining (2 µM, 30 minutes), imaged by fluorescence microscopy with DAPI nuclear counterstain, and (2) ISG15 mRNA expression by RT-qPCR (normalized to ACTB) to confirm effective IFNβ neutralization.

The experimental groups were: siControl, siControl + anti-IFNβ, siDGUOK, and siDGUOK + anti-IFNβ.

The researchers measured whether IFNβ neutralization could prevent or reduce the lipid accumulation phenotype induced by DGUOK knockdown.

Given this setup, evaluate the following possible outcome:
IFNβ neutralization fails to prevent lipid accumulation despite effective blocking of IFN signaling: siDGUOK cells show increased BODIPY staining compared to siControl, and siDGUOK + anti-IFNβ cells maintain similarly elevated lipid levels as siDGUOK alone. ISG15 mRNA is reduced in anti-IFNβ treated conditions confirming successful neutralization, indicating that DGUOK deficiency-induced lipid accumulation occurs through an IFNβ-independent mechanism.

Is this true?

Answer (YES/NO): YES